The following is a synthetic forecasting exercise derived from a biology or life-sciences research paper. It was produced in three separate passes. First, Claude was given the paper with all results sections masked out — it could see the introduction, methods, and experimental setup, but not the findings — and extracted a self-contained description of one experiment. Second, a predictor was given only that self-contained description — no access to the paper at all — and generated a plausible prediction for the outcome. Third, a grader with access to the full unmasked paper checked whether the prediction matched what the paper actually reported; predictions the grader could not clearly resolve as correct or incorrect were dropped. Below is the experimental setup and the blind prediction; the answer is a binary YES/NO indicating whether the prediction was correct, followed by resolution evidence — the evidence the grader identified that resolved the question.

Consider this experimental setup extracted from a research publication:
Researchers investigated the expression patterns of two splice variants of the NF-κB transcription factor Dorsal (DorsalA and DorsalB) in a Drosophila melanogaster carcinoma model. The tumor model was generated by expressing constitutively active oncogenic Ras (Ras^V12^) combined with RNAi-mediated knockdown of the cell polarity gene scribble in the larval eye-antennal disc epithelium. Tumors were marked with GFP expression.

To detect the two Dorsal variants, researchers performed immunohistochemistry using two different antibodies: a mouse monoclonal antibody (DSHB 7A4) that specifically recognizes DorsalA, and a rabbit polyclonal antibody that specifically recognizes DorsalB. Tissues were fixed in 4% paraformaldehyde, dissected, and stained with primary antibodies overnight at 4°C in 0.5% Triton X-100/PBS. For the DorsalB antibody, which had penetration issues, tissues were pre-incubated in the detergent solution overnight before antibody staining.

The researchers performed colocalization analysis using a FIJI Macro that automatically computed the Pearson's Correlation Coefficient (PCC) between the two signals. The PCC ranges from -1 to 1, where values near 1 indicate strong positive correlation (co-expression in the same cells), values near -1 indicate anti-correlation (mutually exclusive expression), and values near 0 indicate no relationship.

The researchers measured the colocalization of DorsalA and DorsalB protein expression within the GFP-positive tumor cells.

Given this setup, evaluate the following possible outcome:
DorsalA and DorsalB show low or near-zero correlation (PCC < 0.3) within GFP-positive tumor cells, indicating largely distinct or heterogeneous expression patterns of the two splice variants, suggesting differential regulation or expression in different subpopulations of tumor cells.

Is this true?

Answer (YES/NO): YES